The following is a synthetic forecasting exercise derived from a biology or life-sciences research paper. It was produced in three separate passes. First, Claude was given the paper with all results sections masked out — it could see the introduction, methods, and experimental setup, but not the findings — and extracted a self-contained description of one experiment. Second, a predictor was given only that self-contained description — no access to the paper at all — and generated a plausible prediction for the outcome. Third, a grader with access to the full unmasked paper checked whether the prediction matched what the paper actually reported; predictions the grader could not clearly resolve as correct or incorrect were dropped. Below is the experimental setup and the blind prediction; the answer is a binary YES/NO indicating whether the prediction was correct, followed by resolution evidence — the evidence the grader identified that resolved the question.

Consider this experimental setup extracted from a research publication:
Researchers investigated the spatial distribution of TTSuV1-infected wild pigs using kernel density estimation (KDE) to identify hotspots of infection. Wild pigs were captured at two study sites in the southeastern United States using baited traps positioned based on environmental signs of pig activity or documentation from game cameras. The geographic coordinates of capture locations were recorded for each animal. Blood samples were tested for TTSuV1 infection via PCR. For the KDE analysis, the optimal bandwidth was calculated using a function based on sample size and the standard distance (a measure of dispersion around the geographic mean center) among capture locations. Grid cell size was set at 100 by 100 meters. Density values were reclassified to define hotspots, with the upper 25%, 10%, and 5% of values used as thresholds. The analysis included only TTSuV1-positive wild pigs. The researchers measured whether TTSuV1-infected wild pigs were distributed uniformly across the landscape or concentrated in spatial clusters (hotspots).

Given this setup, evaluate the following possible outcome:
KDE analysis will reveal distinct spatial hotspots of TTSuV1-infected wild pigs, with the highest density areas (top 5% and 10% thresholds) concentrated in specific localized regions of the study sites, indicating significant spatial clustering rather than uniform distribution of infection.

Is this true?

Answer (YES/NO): YES